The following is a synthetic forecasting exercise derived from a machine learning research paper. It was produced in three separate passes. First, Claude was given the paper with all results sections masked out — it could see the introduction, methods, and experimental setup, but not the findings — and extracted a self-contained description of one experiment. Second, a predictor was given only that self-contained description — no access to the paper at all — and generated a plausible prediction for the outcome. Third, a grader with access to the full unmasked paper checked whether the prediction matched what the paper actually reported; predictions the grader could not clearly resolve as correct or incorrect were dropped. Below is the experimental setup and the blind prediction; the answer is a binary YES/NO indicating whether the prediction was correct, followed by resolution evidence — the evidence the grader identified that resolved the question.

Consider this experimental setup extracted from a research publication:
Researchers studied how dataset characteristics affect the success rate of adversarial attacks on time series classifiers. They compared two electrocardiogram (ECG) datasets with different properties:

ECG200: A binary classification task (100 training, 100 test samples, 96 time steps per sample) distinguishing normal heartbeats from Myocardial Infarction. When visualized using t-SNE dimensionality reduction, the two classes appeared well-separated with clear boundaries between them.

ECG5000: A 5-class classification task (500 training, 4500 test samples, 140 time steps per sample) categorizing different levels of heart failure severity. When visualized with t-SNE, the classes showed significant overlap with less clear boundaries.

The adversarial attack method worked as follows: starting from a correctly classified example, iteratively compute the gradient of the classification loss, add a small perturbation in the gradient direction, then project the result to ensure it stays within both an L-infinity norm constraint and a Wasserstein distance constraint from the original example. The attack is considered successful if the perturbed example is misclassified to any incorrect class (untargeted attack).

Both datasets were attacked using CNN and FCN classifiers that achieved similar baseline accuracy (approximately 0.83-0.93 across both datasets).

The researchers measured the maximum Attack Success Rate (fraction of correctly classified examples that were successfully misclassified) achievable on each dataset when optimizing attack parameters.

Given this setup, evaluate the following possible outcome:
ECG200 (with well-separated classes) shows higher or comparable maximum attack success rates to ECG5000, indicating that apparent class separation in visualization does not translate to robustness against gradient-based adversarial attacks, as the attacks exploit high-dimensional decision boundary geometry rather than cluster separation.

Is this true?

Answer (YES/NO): NO